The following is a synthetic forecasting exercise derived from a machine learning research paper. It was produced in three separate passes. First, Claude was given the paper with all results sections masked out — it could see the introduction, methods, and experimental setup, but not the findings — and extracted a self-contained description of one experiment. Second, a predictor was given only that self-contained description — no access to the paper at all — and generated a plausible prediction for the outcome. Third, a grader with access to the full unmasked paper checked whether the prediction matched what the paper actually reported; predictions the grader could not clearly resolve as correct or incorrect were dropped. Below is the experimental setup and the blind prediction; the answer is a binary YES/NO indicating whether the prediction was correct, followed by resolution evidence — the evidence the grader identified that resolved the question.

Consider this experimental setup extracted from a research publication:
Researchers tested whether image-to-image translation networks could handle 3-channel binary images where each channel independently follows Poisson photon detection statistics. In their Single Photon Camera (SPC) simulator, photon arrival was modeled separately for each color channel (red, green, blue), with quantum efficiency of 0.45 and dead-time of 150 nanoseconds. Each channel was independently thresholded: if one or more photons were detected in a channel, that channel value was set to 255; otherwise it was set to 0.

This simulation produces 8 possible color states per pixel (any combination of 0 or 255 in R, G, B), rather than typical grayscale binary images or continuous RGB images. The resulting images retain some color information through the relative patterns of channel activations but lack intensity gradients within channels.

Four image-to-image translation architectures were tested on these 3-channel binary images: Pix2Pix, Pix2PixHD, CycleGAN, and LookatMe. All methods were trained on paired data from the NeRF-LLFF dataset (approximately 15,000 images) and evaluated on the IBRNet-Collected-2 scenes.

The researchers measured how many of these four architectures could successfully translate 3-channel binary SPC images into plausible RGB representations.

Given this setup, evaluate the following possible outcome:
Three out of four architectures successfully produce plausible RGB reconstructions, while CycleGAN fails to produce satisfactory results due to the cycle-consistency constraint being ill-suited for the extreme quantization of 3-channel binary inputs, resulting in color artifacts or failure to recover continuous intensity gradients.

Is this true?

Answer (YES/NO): NO